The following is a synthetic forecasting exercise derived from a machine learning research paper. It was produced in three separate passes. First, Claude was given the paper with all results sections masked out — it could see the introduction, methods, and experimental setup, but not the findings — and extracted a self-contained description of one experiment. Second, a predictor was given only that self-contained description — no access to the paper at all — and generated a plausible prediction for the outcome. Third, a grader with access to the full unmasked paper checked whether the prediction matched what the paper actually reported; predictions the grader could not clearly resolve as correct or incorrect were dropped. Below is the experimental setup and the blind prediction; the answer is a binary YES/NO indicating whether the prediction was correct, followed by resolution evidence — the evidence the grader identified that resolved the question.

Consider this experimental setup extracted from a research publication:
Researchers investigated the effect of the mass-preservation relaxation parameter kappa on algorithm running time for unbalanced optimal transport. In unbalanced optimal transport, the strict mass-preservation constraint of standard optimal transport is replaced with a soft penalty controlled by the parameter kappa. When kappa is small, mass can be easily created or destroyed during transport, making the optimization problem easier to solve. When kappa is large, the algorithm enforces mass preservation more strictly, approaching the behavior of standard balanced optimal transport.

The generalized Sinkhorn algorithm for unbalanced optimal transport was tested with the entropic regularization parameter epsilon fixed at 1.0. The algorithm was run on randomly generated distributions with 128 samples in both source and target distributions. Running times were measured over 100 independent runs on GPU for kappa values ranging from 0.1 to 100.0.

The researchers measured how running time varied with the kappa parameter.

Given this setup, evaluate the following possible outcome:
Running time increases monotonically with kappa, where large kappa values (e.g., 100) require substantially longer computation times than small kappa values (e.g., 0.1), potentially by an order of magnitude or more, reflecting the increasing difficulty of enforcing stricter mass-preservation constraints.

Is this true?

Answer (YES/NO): YES